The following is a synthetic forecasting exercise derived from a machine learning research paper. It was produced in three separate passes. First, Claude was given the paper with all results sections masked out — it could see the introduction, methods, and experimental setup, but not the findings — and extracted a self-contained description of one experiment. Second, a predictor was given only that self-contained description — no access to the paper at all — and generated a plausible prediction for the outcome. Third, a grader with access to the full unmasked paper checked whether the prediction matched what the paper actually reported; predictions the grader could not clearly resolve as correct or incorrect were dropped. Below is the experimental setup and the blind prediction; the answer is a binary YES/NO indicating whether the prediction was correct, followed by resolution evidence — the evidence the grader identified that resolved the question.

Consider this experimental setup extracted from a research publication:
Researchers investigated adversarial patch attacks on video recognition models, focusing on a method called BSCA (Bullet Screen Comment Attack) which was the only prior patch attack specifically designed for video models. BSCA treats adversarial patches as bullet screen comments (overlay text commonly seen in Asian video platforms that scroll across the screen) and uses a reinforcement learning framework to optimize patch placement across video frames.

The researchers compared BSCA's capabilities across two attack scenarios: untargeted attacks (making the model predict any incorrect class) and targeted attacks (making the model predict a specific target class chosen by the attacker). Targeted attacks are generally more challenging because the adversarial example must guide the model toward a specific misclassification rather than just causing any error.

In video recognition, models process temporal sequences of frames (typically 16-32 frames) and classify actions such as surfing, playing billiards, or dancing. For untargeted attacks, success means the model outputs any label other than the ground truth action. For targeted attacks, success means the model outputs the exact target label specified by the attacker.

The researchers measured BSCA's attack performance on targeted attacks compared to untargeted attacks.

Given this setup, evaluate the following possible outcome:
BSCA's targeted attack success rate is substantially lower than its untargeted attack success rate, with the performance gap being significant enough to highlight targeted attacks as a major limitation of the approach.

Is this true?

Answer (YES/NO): NO